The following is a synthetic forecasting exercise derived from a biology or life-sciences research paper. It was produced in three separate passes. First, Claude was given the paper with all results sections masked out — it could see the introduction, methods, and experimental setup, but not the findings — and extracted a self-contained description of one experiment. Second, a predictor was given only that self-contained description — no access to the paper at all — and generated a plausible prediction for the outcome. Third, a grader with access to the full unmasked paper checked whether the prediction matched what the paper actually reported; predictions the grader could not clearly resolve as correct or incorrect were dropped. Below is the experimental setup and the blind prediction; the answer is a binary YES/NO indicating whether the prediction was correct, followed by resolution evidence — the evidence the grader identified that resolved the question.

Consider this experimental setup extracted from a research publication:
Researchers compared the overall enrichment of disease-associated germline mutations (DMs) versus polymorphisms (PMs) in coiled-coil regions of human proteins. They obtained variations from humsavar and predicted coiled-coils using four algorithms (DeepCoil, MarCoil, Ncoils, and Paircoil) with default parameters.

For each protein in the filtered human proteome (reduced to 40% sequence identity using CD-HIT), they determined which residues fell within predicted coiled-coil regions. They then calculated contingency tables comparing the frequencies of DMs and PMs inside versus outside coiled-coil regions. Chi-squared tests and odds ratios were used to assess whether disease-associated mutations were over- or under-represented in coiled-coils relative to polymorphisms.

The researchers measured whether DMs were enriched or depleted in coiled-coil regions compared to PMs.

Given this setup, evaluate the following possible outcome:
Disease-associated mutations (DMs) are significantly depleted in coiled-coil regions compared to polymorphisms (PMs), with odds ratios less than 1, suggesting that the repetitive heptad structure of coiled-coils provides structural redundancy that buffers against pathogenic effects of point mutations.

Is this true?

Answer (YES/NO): NO